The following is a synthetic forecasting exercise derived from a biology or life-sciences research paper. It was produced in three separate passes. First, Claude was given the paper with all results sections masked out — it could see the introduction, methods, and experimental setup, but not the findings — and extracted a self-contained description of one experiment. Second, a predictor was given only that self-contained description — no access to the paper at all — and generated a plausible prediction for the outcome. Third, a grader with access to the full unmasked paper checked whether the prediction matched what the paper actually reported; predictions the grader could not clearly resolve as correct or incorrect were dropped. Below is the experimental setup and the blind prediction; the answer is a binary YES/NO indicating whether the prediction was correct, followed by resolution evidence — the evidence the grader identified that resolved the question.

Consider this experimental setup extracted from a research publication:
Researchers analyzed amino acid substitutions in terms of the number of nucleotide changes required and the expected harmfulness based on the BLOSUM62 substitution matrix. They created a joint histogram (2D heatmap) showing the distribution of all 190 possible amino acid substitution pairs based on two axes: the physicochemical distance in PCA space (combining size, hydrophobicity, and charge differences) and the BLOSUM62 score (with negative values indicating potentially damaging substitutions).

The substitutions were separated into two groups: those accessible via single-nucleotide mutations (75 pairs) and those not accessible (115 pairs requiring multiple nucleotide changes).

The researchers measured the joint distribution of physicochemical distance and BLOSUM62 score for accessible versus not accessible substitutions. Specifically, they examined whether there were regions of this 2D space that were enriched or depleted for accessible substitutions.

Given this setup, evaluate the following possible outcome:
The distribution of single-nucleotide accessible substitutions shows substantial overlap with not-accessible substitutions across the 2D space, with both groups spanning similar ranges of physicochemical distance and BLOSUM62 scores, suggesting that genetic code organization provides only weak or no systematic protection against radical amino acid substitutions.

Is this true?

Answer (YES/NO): NO